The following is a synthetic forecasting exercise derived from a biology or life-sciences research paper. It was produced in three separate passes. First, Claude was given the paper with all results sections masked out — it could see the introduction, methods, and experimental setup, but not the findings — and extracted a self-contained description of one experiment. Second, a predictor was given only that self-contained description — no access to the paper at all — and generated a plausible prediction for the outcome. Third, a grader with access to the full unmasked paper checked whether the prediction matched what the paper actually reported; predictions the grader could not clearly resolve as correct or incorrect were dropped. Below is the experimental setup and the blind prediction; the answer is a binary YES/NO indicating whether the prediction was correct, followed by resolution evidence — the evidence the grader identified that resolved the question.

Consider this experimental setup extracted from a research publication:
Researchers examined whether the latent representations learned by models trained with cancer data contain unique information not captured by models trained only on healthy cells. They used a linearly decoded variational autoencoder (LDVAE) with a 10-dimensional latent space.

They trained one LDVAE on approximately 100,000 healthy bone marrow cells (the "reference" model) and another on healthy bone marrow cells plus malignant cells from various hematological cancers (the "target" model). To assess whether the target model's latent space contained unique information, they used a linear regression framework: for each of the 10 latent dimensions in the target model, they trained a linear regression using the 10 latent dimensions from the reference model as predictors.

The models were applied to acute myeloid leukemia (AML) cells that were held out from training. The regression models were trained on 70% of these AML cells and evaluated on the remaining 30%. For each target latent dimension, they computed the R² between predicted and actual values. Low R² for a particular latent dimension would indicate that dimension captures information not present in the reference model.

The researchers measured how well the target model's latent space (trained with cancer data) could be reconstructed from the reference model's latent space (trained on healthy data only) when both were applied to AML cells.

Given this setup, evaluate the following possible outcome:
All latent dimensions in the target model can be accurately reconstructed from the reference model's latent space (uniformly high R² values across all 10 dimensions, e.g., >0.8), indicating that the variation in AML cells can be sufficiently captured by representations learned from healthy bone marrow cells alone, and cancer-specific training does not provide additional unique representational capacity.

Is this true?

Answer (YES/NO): YES